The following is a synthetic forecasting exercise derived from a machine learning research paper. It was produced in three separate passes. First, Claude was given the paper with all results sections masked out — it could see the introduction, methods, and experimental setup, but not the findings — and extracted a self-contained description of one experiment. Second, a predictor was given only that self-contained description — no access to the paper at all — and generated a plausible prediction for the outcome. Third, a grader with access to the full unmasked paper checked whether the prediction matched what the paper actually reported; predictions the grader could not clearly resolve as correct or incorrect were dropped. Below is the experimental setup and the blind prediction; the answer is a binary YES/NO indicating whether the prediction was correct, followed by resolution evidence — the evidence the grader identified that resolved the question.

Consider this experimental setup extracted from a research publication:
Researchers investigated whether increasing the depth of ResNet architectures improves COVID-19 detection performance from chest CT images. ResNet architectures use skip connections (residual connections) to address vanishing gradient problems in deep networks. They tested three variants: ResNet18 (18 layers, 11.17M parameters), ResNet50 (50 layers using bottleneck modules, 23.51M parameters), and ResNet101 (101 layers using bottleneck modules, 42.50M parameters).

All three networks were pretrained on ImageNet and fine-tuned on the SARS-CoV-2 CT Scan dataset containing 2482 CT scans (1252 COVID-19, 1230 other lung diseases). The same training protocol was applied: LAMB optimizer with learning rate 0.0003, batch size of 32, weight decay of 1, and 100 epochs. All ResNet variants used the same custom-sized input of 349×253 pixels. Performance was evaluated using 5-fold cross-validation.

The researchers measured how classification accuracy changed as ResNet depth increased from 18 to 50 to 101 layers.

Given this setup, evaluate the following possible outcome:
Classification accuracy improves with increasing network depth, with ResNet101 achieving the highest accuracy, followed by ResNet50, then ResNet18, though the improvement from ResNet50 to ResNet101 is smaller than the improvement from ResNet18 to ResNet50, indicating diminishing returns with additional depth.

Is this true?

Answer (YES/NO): YES